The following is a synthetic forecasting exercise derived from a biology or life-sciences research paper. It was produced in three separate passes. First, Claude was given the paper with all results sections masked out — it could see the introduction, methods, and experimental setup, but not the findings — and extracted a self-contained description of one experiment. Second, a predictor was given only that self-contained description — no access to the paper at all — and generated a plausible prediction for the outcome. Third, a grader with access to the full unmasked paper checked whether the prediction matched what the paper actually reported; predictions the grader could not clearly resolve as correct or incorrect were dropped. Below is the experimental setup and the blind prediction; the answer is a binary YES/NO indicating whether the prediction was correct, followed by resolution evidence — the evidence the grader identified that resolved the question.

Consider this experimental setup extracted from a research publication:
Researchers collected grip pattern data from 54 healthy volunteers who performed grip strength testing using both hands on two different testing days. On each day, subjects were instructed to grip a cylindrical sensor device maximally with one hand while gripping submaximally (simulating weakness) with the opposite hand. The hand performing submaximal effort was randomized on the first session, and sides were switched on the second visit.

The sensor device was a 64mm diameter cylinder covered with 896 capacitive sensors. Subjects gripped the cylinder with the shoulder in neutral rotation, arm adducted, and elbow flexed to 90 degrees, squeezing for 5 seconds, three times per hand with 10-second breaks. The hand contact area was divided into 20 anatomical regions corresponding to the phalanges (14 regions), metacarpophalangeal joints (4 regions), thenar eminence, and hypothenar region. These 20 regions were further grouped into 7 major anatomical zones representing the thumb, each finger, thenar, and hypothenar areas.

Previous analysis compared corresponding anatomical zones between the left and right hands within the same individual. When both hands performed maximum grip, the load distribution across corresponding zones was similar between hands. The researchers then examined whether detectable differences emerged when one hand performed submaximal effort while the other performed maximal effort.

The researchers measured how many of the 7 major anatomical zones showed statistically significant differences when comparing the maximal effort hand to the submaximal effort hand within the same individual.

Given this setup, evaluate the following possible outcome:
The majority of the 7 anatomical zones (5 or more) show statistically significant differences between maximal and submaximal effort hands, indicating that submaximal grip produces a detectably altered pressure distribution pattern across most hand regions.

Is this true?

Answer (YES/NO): YES